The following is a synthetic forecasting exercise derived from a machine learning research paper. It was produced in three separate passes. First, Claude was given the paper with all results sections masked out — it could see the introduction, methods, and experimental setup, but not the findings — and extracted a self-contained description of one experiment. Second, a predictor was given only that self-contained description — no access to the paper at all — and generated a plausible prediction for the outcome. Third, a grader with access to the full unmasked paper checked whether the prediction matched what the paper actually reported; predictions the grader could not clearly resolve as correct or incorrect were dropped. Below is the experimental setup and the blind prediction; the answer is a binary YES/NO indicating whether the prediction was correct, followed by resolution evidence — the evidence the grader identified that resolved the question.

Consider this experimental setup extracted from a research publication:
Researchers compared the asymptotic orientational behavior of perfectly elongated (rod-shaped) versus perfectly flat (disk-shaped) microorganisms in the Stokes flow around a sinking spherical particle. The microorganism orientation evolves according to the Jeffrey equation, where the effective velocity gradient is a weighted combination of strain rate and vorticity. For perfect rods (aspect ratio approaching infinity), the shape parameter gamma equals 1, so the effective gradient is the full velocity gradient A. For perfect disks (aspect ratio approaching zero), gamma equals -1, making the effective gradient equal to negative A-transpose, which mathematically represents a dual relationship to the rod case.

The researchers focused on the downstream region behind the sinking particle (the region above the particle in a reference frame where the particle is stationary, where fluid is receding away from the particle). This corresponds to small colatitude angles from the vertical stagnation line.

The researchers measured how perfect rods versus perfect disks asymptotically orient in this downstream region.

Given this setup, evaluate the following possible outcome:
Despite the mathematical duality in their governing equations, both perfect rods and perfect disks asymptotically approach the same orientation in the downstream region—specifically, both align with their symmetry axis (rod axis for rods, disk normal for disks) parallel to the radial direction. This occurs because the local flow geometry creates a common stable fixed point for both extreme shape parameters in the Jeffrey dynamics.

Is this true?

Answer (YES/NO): NO